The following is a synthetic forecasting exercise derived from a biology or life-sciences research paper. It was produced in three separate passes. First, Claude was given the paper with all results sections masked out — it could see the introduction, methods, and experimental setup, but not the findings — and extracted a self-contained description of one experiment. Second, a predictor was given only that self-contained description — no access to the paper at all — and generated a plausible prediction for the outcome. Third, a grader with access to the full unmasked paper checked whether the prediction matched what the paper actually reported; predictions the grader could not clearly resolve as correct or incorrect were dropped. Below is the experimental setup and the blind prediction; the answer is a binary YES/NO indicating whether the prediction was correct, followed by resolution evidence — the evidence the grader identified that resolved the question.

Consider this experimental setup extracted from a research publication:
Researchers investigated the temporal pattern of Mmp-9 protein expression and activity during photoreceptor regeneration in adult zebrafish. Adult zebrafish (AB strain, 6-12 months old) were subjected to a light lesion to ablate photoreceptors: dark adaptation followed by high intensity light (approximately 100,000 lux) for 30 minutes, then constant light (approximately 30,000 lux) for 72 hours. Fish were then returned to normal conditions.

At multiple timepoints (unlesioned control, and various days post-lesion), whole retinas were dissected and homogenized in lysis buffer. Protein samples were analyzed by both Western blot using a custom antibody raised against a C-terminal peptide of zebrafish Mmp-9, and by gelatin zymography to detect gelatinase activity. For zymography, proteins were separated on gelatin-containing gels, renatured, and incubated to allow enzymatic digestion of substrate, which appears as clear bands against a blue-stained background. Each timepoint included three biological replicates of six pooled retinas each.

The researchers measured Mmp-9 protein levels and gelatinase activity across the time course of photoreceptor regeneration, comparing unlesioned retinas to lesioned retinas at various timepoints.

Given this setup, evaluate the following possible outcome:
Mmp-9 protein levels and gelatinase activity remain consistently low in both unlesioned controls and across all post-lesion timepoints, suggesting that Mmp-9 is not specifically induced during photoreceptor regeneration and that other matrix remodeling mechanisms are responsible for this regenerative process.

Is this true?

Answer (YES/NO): NO